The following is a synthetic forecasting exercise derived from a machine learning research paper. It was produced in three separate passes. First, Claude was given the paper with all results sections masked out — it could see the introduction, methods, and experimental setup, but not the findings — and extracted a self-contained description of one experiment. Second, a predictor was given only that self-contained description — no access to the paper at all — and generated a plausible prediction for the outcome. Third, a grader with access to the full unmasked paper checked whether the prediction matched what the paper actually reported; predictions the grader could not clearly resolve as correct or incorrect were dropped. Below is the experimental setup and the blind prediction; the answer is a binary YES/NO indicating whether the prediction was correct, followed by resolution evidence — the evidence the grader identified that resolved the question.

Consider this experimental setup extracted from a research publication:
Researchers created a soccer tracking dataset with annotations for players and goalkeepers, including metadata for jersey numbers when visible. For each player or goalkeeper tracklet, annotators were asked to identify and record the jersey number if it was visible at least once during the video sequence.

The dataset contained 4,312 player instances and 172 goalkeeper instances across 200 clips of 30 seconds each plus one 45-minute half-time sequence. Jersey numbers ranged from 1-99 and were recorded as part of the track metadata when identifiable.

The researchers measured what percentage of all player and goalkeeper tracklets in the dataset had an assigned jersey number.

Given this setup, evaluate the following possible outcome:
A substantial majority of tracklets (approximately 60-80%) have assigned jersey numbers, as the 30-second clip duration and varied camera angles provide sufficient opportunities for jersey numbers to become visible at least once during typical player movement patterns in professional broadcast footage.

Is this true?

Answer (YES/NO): NO